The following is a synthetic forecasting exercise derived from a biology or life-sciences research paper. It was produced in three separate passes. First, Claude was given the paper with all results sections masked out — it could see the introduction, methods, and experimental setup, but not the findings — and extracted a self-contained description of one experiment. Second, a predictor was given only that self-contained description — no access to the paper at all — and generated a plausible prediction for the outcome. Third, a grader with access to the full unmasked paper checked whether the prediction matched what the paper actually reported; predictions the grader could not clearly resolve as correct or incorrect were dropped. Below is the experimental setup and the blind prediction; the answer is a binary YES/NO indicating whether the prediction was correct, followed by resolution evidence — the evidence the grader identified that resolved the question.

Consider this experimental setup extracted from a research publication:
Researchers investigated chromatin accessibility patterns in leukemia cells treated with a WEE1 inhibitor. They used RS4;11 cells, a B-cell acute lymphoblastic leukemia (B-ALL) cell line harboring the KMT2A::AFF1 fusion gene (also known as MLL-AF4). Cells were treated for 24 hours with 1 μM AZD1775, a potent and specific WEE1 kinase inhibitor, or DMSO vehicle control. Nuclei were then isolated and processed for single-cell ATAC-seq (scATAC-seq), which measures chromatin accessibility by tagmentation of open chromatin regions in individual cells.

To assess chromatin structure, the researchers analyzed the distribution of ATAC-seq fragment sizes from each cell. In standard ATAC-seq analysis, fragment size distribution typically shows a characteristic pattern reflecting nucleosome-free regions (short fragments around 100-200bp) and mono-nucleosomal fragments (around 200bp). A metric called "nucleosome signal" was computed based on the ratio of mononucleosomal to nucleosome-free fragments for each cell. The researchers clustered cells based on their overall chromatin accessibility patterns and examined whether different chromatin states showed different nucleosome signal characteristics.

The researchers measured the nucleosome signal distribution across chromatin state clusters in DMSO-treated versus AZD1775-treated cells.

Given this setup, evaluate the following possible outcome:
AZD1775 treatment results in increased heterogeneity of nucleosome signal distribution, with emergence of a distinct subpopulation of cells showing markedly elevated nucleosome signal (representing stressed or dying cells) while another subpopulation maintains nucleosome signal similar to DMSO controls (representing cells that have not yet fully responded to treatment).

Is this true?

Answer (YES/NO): YES